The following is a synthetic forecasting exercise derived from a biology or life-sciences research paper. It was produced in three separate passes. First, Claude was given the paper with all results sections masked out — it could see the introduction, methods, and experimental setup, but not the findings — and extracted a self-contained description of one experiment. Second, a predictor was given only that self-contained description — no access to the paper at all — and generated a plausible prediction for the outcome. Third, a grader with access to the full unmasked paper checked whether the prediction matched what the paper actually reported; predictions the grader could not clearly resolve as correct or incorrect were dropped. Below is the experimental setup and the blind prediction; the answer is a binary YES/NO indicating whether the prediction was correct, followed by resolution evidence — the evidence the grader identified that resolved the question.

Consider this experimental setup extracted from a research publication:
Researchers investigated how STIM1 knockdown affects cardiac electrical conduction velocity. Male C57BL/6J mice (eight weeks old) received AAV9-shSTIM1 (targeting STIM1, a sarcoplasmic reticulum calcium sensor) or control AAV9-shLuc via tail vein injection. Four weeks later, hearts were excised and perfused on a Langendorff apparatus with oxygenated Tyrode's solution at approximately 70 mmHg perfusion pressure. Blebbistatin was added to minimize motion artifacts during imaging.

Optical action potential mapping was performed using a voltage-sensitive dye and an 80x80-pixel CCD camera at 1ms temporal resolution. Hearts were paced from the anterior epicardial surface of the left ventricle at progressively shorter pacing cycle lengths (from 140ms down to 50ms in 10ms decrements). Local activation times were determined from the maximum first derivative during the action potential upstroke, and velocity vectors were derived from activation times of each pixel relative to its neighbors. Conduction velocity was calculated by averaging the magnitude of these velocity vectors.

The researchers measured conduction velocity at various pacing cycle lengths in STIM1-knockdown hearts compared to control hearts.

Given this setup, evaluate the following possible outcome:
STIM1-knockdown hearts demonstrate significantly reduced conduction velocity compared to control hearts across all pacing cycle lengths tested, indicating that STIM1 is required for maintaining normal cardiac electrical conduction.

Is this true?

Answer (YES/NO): NO